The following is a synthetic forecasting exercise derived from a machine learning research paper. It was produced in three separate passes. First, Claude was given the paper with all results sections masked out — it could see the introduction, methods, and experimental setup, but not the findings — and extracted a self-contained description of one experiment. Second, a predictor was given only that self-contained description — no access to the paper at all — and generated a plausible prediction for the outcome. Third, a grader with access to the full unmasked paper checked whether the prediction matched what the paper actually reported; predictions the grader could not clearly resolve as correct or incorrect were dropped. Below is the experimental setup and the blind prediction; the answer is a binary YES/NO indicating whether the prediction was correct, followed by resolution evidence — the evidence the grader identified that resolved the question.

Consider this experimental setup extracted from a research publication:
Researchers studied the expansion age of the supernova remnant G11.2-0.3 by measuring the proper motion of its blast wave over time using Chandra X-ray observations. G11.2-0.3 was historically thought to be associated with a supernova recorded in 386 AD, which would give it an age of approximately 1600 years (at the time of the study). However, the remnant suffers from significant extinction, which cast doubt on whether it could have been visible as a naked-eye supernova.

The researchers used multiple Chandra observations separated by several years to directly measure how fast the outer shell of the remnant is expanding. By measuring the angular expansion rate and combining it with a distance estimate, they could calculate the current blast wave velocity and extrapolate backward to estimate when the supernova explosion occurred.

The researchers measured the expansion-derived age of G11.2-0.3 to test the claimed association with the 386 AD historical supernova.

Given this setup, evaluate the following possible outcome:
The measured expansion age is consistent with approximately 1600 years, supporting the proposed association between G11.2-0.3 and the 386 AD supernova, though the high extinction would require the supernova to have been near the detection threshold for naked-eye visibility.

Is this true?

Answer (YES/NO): NO